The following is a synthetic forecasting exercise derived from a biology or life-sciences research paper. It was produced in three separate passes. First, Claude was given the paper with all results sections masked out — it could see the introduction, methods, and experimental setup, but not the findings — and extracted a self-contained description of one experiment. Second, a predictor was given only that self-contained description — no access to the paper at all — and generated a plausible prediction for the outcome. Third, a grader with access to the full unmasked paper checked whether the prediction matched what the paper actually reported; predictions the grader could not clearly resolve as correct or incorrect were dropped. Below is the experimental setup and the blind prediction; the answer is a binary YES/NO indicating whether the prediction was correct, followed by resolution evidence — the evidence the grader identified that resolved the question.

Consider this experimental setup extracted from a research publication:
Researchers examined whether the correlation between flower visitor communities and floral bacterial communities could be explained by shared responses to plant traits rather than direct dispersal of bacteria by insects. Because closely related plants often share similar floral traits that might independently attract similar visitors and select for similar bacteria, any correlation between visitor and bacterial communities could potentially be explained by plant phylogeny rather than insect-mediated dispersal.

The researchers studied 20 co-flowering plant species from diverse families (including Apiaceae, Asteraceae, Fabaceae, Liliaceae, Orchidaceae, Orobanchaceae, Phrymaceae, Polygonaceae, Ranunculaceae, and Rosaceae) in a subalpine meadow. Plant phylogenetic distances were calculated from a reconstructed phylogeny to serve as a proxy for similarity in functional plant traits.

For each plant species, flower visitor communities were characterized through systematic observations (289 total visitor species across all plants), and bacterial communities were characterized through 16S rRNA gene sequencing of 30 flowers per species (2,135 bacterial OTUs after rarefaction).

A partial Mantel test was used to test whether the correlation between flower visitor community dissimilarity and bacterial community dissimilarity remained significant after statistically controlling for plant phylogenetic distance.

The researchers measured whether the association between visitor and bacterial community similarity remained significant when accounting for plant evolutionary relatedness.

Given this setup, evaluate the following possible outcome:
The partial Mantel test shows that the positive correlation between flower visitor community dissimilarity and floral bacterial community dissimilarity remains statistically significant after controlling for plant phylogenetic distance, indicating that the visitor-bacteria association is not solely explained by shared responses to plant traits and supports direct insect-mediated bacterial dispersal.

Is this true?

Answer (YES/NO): YES